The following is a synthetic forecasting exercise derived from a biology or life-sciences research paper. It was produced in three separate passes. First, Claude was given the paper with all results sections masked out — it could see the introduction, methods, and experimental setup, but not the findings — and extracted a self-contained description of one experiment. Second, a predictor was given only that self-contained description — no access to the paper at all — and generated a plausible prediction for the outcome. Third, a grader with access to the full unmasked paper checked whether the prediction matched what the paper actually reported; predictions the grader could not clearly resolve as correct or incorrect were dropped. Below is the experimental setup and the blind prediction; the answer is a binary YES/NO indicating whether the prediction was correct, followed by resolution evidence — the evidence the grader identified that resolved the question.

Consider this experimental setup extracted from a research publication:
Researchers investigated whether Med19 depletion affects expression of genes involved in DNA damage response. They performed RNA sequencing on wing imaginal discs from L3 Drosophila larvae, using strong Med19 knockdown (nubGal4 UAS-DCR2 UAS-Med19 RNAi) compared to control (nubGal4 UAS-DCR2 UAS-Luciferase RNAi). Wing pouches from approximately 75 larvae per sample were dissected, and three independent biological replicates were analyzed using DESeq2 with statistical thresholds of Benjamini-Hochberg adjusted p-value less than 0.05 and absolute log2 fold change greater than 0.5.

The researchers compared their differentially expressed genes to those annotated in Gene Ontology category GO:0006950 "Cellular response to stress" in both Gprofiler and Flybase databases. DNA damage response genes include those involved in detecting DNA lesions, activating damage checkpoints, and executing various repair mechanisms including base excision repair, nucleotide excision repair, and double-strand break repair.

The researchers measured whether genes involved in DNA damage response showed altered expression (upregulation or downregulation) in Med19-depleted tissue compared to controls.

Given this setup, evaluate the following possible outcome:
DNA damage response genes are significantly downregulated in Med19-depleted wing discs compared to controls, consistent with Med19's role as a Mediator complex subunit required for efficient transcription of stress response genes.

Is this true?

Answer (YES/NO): NO